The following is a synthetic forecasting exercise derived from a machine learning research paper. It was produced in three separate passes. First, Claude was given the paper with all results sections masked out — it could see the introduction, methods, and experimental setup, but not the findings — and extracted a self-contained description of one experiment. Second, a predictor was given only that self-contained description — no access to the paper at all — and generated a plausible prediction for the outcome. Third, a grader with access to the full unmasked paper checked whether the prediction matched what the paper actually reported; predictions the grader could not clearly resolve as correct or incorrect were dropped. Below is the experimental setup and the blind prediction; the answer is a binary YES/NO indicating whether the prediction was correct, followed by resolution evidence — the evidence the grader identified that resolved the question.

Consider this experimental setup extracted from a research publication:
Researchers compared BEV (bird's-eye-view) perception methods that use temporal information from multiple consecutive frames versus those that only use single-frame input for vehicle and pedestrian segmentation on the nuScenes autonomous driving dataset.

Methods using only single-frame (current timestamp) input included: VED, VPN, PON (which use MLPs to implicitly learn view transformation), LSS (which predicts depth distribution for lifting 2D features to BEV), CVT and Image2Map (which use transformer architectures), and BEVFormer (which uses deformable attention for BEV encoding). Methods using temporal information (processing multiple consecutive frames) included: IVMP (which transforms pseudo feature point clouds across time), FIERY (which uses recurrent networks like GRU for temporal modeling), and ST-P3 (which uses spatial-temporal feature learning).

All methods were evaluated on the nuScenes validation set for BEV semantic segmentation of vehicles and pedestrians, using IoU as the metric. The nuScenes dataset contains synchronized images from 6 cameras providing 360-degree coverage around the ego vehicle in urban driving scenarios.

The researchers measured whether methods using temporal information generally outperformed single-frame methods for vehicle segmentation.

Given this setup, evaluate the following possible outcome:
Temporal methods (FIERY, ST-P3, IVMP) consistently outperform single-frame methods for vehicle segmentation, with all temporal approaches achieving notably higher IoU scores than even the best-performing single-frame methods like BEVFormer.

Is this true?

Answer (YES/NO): NO